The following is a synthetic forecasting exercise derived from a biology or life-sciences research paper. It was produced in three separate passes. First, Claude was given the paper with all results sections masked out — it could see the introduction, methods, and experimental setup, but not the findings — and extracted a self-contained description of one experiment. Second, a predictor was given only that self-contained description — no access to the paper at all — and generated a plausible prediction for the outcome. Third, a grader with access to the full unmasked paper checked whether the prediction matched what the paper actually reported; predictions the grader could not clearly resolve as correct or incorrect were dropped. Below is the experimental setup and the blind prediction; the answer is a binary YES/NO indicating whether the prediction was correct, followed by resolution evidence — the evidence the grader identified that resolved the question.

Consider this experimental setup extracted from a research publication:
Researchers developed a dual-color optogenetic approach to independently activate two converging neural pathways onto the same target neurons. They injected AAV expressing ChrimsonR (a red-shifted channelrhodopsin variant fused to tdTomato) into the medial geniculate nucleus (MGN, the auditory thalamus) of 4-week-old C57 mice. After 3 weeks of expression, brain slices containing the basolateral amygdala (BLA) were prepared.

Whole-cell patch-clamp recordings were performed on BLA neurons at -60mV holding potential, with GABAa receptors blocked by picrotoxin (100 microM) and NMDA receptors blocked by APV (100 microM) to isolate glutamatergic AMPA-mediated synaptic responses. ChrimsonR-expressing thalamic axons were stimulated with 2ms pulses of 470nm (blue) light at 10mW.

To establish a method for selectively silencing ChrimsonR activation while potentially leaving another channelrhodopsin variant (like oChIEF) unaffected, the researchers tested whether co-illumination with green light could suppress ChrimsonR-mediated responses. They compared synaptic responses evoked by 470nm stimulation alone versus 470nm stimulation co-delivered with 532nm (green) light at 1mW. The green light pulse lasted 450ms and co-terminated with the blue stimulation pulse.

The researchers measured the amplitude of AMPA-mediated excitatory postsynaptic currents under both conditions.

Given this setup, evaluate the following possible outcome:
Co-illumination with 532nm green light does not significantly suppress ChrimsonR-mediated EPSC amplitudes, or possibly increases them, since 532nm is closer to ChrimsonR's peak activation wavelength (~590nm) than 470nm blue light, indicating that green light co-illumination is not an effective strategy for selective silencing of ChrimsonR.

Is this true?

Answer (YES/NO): NO